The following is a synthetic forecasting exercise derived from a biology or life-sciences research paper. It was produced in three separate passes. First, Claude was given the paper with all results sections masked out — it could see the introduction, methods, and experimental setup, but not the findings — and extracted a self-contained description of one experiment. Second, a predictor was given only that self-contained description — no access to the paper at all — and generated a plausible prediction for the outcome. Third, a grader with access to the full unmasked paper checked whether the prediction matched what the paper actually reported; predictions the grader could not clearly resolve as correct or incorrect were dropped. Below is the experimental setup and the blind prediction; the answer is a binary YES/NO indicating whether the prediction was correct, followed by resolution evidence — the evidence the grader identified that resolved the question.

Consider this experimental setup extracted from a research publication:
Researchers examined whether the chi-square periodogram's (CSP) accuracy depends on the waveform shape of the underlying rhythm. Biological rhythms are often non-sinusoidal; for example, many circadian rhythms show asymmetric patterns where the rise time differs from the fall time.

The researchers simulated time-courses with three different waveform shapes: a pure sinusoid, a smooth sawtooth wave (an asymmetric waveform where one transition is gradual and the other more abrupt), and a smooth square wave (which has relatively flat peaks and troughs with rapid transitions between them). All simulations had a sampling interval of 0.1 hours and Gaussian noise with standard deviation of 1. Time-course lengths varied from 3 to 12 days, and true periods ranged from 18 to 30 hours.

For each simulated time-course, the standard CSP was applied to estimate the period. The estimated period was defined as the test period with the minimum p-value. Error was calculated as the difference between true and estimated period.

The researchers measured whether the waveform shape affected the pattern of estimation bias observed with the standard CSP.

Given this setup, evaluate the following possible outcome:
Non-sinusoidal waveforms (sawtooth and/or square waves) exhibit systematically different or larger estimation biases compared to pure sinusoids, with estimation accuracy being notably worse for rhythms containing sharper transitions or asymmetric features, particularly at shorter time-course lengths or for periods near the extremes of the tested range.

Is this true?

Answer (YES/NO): NO